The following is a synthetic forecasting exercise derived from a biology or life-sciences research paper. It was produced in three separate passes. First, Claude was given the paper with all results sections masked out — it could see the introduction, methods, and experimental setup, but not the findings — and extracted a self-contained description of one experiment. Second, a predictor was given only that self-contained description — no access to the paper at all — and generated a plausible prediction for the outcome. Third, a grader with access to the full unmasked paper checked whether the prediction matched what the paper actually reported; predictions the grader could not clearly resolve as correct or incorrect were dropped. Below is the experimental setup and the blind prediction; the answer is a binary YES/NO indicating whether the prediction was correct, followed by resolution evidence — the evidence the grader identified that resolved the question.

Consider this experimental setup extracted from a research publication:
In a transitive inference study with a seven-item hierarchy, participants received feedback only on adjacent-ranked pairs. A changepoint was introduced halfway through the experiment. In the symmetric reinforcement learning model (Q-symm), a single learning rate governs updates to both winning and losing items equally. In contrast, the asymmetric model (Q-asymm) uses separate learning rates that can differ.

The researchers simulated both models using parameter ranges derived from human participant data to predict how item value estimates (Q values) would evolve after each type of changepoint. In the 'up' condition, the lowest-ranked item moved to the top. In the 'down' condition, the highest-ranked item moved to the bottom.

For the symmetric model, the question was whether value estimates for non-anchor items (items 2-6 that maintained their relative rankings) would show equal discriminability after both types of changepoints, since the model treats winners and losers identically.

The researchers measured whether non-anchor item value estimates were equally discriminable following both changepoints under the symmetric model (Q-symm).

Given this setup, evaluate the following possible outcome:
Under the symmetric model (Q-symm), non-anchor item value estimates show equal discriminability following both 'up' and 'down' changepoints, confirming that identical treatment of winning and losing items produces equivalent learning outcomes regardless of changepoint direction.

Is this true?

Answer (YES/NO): YES